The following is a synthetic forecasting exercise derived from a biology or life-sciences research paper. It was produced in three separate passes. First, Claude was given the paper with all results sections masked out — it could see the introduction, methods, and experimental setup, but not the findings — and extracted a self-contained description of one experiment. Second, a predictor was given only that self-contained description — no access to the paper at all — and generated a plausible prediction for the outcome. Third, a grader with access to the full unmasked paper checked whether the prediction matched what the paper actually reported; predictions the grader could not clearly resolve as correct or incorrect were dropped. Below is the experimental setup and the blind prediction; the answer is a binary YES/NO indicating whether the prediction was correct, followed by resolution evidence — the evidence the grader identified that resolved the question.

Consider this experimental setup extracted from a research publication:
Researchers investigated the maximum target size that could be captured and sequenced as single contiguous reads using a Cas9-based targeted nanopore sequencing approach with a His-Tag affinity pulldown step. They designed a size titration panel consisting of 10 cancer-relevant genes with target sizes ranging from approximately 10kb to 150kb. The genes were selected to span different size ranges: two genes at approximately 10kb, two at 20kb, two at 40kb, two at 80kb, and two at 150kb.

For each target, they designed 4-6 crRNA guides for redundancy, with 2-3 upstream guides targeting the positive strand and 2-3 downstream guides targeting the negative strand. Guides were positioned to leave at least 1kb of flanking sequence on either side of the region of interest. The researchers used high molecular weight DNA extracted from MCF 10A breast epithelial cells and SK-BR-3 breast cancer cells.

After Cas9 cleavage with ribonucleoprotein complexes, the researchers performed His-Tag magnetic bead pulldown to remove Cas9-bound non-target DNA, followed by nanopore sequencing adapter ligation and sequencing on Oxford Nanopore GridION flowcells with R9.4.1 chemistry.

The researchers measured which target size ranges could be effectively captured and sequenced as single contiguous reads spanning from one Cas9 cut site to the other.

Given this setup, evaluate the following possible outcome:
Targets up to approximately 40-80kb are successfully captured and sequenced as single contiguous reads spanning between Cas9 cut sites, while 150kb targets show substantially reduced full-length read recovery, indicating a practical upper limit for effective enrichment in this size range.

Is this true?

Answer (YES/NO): NO